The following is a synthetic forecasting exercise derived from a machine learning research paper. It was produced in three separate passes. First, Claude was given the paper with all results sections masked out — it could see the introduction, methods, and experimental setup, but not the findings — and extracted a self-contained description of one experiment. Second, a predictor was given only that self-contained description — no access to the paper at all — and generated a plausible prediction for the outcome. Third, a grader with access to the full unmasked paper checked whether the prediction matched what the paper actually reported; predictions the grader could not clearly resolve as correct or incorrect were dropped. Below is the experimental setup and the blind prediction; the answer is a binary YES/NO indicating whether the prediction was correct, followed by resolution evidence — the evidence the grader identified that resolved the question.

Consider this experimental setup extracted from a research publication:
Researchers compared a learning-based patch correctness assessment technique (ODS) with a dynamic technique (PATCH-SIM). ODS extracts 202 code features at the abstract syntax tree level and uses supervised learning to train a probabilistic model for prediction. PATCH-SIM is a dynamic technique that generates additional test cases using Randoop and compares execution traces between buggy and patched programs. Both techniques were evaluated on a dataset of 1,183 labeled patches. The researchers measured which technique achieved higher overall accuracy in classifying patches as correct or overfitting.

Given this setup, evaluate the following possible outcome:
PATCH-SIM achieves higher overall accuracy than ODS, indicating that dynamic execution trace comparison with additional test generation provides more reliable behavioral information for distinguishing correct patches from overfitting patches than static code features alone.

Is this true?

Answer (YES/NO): NO